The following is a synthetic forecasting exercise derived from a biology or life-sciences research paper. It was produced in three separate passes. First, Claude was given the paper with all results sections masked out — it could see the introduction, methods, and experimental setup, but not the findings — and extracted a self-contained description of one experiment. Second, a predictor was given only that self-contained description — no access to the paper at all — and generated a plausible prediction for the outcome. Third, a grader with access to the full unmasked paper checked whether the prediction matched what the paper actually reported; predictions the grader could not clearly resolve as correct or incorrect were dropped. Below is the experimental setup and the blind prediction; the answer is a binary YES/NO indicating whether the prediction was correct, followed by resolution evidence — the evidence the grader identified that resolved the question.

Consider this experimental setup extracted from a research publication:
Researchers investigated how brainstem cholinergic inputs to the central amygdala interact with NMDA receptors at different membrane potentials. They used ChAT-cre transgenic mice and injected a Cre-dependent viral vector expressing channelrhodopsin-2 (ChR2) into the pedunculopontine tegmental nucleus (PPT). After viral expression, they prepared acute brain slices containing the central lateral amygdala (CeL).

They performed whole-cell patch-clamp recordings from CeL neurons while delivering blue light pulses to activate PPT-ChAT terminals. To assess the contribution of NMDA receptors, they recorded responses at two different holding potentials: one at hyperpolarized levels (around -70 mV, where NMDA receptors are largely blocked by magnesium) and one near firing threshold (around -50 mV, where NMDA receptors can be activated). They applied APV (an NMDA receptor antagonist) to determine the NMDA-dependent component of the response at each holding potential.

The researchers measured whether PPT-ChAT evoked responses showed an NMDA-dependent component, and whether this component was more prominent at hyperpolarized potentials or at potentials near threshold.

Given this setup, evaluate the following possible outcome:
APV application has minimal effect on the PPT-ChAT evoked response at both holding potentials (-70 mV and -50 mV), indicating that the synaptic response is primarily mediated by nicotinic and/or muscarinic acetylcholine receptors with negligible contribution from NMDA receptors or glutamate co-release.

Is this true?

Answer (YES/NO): NO